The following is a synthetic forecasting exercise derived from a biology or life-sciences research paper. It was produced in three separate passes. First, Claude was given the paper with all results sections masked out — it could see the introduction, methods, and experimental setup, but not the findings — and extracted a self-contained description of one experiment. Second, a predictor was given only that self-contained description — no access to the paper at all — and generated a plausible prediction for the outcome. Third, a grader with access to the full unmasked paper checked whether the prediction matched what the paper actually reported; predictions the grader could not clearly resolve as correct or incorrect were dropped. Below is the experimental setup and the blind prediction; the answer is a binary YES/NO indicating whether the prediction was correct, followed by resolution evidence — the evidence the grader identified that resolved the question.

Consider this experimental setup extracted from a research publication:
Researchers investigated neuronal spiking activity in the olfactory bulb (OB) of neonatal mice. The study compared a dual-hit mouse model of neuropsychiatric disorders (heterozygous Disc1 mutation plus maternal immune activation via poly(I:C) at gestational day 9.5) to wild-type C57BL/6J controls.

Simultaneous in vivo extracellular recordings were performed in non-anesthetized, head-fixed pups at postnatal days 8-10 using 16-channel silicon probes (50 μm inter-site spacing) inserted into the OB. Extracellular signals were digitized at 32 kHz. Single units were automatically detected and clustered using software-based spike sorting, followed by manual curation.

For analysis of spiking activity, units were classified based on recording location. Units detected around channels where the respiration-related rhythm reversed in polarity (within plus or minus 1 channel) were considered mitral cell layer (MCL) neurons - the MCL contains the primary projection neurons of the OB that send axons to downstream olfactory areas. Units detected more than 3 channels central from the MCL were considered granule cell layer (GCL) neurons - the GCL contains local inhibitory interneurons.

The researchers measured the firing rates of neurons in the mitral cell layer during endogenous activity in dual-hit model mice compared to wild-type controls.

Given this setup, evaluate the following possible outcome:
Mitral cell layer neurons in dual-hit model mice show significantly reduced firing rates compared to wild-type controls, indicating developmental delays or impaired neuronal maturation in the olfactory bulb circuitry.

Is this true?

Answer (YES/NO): YES